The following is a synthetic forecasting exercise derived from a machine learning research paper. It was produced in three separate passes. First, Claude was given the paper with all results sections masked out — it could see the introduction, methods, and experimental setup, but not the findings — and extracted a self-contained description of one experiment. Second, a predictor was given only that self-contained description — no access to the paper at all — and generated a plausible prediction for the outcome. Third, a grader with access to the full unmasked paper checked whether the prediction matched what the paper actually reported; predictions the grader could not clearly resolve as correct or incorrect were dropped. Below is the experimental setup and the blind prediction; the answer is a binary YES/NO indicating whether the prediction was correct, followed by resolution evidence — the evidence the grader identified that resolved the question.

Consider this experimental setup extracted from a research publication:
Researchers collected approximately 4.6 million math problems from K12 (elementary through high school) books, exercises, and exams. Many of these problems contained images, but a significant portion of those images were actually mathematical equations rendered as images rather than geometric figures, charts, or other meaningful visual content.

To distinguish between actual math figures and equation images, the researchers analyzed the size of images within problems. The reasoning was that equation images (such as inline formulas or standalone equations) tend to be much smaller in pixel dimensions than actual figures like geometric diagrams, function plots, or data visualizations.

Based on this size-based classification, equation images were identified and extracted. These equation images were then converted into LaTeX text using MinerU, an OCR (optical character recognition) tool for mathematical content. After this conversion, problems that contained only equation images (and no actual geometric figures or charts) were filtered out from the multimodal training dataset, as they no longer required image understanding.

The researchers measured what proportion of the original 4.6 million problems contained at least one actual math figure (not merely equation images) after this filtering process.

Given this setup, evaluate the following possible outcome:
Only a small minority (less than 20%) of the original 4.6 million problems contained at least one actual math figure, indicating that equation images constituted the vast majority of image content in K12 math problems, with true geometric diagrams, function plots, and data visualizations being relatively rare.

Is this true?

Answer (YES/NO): NO